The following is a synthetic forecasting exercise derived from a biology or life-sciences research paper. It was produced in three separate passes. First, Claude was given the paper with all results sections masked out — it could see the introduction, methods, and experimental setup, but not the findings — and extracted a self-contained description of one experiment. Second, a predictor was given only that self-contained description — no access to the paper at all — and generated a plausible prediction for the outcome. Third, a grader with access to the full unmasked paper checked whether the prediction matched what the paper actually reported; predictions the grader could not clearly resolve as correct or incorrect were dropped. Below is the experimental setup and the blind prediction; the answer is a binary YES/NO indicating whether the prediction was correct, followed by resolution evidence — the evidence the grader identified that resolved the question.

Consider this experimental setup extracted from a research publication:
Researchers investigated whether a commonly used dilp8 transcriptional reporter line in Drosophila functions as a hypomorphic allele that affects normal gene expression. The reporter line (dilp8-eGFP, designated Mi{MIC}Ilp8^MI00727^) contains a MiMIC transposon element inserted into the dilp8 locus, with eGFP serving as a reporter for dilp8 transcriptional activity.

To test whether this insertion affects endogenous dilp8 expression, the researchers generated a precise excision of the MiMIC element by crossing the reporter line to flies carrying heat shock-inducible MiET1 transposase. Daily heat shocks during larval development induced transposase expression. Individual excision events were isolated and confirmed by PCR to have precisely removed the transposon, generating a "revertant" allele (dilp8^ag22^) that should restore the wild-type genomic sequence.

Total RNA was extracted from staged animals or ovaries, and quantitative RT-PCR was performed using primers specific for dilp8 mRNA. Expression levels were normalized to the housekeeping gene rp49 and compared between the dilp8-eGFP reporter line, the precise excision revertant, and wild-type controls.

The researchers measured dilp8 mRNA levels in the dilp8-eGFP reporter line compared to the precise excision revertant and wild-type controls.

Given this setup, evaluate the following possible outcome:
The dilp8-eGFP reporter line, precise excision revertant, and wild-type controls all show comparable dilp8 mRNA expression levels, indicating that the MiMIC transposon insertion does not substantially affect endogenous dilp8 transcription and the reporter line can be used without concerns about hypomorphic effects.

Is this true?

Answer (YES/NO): NO